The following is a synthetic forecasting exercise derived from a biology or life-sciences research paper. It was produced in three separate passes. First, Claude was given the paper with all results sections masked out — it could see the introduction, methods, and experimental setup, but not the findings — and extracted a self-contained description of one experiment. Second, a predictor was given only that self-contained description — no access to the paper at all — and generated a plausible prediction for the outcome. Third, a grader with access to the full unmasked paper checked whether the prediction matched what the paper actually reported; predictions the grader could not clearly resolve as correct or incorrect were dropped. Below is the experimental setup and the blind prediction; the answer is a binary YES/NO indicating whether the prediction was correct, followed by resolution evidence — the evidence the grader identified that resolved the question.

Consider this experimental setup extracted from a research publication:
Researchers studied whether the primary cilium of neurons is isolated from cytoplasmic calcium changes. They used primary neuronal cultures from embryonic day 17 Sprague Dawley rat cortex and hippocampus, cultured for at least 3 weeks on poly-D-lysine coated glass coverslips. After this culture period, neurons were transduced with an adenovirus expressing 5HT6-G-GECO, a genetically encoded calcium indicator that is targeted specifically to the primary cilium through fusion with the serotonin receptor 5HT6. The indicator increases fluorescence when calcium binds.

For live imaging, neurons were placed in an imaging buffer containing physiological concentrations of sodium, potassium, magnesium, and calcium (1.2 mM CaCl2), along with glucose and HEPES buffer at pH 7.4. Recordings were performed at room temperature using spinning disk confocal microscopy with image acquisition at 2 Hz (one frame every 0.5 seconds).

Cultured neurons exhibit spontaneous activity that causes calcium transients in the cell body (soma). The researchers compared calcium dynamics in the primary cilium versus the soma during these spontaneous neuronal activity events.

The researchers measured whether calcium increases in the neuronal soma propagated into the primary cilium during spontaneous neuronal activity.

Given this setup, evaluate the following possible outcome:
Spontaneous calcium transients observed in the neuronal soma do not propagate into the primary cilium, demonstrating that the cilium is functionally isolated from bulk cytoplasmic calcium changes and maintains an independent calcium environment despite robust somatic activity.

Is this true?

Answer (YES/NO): YES